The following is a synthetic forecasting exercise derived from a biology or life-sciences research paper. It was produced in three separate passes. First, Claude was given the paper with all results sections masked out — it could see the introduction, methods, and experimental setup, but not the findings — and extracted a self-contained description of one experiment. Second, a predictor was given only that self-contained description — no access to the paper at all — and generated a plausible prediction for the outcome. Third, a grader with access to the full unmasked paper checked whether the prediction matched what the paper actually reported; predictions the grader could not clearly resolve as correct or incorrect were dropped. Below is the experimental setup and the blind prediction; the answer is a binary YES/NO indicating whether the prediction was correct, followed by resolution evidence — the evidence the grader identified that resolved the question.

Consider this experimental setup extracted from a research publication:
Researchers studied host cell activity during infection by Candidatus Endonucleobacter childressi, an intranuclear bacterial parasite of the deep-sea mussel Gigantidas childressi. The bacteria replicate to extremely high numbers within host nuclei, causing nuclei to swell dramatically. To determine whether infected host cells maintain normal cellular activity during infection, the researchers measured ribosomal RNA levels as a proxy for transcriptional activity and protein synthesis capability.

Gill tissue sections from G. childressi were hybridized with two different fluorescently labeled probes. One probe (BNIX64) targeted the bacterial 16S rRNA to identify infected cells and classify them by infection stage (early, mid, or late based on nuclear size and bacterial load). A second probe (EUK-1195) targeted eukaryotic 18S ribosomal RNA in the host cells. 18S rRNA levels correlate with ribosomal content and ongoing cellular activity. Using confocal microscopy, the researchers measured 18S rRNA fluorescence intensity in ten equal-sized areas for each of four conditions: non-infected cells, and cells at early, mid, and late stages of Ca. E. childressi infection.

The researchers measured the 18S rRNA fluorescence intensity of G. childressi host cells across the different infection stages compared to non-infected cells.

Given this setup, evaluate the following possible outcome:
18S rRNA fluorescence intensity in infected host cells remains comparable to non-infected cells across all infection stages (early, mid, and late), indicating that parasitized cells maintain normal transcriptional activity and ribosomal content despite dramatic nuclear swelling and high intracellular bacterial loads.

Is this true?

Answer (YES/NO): YES